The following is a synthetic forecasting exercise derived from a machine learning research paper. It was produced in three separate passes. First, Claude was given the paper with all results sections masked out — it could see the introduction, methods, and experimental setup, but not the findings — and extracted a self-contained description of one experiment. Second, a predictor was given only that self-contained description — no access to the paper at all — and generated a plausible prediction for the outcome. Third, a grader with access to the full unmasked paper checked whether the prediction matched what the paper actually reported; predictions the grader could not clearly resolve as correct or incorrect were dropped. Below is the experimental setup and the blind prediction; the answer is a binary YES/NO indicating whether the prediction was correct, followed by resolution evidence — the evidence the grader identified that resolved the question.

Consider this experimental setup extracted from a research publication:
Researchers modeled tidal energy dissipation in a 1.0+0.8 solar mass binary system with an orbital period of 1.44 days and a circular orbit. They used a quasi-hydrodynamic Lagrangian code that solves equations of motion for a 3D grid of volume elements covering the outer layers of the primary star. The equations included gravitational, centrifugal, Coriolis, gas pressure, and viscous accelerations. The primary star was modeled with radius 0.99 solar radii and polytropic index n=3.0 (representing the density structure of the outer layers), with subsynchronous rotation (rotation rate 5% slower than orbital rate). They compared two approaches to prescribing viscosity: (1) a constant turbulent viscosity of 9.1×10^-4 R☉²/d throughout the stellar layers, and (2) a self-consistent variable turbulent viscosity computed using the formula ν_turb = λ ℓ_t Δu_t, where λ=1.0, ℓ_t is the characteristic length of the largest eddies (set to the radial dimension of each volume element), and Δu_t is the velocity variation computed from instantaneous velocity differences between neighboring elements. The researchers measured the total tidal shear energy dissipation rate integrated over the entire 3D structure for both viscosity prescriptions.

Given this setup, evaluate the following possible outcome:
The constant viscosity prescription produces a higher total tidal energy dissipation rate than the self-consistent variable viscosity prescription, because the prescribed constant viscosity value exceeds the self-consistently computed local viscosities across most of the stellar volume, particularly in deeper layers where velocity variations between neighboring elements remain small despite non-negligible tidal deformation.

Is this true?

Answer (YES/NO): YES